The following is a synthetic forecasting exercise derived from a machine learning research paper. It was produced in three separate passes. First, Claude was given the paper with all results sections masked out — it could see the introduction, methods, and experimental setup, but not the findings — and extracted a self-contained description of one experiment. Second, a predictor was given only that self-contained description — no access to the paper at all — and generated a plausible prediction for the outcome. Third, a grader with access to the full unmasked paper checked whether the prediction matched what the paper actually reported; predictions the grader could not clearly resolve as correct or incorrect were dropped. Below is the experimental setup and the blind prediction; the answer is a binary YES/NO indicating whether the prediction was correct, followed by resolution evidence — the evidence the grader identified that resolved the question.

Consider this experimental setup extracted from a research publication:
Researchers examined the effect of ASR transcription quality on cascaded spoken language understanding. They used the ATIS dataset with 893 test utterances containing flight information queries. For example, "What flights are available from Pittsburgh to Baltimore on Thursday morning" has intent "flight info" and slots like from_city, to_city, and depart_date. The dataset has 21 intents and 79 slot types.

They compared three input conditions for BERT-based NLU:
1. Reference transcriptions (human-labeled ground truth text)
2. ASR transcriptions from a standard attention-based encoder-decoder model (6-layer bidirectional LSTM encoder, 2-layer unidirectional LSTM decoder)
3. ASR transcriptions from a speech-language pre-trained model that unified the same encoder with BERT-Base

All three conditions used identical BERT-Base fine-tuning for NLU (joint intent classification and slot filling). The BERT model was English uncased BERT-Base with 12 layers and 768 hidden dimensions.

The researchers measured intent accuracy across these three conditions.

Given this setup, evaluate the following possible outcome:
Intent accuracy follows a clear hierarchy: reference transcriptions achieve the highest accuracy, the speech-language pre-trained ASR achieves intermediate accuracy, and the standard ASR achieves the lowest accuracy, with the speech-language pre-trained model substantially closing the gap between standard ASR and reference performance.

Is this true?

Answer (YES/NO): NO